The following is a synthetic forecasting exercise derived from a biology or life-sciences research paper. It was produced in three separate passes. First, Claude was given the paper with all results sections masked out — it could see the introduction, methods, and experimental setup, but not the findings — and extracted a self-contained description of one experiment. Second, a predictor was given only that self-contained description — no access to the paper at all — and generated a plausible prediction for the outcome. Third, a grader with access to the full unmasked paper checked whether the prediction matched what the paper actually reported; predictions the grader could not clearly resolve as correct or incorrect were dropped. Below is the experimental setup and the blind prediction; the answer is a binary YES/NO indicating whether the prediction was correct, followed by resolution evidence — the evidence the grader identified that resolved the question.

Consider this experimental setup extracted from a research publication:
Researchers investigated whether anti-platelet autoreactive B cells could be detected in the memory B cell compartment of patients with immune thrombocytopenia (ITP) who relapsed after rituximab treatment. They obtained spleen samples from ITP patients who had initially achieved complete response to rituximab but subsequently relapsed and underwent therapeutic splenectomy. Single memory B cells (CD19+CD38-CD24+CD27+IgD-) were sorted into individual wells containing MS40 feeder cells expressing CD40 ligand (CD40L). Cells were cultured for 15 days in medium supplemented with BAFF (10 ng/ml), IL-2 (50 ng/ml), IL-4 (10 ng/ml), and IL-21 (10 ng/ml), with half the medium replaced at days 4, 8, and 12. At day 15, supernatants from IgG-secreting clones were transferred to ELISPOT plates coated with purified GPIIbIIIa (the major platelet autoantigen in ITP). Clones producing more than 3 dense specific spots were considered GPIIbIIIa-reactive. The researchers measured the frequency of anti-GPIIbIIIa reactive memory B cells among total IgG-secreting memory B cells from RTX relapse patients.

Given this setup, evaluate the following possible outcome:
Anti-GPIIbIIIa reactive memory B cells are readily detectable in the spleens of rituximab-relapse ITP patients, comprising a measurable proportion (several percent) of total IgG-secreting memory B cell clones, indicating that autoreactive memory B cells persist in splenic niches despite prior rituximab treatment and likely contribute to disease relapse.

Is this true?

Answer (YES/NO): YES